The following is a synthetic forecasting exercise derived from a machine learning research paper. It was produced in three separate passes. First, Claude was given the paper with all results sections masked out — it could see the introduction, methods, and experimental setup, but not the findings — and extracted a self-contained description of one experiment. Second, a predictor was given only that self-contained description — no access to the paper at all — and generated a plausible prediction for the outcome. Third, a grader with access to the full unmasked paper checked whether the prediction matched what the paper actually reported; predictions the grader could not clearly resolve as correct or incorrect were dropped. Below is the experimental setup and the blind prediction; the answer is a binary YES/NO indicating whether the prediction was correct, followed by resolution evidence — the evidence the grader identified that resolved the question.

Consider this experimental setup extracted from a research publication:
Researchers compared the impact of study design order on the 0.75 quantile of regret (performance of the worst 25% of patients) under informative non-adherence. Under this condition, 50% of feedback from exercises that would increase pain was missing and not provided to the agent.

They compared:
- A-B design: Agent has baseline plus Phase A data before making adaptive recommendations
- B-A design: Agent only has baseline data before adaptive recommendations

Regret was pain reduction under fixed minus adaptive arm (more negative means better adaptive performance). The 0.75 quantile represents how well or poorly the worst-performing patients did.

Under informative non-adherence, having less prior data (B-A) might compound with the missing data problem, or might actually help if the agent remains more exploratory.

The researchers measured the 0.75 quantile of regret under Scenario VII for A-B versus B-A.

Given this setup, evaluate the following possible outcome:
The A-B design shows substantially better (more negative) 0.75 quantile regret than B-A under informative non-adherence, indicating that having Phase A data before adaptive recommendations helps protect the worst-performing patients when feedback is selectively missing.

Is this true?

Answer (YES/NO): YES